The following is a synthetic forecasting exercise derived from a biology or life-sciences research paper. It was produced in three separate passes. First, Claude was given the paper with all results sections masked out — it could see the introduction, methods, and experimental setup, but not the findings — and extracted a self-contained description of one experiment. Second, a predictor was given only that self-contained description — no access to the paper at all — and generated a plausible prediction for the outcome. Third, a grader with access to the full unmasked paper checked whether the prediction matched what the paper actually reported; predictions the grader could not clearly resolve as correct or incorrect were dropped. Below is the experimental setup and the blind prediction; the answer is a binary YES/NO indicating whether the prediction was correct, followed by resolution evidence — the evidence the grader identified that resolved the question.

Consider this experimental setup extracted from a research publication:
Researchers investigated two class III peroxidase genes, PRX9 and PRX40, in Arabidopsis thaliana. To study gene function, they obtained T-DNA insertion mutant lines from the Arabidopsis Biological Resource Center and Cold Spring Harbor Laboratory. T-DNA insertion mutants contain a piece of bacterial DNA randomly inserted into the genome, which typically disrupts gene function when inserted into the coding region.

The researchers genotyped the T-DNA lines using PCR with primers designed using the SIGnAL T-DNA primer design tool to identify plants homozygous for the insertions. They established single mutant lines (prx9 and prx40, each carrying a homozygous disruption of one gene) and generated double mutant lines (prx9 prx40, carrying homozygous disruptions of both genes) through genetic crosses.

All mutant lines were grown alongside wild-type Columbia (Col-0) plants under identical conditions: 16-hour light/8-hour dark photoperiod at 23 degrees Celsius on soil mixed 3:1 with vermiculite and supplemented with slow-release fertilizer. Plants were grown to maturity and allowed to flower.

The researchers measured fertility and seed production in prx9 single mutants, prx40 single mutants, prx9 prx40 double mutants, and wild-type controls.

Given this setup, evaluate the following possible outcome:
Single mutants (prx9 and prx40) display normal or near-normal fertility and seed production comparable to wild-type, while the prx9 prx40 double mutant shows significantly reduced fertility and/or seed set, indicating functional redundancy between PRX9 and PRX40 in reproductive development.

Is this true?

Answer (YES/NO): YES